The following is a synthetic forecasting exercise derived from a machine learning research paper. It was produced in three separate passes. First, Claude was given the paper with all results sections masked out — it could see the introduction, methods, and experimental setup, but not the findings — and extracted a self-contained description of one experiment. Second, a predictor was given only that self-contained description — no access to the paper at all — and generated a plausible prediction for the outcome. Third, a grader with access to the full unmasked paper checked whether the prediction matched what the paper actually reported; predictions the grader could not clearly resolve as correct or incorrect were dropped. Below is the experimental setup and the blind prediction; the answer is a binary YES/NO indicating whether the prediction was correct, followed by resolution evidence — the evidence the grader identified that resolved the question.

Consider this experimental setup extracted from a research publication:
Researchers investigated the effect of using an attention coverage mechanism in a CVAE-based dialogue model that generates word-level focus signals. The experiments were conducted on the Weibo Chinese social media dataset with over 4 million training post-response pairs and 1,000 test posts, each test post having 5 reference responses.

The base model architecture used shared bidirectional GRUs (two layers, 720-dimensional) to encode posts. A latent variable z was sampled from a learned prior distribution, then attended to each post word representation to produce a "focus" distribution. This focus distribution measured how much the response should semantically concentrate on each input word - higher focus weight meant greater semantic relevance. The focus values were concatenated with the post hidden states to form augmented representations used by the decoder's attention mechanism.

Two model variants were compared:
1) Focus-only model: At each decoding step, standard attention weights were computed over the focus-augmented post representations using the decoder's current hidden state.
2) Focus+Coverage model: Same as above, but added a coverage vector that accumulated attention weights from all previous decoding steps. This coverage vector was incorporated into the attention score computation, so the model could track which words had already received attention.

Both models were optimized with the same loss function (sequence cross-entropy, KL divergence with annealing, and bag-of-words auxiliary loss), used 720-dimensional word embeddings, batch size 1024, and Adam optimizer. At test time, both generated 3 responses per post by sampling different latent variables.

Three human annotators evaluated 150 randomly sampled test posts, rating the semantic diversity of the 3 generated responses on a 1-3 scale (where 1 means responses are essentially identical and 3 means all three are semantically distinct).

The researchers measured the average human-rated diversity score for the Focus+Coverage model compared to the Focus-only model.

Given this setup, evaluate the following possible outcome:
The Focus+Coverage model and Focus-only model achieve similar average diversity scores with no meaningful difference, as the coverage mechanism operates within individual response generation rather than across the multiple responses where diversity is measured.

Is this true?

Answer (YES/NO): NO